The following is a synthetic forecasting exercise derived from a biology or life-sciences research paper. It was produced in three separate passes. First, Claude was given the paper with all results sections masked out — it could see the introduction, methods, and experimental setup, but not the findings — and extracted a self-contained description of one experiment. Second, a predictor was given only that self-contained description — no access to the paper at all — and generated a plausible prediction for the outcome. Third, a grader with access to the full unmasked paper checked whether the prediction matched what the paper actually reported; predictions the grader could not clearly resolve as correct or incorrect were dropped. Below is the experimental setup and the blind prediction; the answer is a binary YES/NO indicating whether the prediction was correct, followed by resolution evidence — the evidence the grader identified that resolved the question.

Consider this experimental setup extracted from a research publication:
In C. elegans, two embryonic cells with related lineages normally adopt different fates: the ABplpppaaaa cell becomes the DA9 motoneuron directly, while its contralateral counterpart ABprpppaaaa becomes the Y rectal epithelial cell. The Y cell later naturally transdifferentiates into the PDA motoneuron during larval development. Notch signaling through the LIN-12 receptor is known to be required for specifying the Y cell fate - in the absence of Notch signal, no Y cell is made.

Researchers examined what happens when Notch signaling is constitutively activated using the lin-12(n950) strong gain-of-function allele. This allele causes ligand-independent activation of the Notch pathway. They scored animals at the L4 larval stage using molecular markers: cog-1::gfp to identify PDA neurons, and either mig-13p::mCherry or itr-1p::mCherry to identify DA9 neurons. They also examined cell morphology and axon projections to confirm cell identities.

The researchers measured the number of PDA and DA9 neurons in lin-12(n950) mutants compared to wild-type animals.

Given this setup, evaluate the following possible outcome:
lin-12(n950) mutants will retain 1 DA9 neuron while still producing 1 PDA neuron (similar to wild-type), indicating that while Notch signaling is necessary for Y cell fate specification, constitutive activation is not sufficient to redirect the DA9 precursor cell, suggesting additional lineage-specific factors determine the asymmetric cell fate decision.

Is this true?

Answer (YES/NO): NO